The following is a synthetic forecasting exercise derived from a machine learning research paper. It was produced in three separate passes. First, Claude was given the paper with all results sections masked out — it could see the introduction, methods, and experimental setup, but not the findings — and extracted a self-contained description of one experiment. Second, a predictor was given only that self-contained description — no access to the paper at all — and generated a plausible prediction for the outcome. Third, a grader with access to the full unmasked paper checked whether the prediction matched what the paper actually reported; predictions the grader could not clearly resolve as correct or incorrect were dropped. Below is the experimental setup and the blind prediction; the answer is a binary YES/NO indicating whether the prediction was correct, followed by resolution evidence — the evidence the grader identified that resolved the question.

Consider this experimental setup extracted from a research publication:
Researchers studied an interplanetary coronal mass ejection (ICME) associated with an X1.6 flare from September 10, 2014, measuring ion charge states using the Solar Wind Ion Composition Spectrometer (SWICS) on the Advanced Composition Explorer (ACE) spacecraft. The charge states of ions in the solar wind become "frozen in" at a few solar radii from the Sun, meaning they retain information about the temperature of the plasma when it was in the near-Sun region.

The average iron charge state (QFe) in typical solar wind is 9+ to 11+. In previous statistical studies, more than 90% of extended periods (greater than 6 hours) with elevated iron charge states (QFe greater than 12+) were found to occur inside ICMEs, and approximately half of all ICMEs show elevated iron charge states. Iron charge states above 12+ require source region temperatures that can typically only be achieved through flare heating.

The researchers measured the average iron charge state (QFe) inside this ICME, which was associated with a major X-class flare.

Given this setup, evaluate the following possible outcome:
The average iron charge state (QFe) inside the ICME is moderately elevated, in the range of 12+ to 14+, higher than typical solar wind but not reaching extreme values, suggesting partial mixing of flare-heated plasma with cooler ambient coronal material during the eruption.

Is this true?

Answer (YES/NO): NO